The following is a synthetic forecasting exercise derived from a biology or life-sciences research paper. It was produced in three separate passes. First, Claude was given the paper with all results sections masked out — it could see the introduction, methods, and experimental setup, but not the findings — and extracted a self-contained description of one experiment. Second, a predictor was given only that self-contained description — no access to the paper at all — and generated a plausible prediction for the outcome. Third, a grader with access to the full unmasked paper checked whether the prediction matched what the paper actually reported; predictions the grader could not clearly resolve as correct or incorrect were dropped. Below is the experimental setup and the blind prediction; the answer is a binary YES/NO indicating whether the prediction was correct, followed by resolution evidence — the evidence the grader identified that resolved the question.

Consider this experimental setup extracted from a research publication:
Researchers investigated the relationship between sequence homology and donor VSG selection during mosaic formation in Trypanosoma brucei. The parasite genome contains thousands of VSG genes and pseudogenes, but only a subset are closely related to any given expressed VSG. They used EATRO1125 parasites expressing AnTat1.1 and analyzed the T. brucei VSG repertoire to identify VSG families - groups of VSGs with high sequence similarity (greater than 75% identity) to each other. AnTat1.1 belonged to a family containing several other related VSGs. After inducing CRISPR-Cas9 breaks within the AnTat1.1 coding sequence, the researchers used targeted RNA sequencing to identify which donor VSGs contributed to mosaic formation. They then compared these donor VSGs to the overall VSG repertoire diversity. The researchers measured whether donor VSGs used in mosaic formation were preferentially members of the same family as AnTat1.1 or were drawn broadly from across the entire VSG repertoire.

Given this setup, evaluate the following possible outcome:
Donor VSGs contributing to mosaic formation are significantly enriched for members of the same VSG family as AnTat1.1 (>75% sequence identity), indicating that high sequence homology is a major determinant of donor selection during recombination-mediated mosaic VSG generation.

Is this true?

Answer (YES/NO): YES